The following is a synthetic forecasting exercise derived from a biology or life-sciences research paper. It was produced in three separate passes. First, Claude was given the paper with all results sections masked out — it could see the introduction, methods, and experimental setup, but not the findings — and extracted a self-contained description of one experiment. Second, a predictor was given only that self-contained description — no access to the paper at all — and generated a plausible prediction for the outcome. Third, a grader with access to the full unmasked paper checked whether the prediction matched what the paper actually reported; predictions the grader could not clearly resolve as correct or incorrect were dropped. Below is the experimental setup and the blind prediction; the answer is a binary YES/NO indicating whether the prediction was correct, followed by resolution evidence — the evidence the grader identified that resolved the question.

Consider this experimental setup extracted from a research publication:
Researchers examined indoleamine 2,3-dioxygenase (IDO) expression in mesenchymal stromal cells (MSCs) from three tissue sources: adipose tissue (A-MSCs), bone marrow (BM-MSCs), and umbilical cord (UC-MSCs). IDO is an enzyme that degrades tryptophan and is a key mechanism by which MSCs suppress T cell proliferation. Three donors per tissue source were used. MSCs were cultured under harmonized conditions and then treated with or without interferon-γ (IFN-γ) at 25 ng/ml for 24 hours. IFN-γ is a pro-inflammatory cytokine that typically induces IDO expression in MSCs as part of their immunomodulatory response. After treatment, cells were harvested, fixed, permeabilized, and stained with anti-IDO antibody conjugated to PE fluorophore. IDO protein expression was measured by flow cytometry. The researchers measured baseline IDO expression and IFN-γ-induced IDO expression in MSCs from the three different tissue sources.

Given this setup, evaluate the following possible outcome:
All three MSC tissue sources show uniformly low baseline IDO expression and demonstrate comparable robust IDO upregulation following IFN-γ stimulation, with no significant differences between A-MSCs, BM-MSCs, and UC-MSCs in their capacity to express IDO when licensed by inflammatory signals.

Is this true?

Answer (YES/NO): NO